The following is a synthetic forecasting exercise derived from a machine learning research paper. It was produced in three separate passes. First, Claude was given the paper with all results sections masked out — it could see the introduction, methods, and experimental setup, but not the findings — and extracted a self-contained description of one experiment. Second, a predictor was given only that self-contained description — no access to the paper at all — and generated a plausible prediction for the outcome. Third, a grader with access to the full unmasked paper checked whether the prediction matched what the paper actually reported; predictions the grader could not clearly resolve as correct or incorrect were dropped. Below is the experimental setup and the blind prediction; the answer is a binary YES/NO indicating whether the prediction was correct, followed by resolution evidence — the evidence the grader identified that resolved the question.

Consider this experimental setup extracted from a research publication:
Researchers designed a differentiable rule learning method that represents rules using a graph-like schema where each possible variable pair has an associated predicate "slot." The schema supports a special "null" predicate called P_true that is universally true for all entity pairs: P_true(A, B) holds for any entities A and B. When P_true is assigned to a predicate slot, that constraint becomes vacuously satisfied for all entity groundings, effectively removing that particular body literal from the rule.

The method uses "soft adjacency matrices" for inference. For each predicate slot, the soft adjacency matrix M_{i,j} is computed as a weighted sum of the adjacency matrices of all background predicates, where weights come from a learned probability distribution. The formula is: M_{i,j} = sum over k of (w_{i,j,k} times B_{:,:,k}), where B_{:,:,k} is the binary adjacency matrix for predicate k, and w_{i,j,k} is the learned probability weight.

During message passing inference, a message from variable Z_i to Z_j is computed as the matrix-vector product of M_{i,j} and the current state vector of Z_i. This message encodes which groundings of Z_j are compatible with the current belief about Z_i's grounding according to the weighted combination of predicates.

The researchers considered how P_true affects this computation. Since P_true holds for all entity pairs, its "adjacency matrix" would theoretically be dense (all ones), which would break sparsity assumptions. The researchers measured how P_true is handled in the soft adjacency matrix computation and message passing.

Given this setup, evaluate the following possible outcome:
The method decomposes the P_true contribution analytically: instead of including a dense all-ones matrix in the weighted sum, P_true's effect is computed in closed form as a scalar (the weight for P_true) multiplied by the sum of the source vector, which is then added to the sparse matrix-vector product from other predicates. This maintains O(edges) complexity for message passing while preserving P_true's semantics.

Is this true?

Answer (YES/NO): NO